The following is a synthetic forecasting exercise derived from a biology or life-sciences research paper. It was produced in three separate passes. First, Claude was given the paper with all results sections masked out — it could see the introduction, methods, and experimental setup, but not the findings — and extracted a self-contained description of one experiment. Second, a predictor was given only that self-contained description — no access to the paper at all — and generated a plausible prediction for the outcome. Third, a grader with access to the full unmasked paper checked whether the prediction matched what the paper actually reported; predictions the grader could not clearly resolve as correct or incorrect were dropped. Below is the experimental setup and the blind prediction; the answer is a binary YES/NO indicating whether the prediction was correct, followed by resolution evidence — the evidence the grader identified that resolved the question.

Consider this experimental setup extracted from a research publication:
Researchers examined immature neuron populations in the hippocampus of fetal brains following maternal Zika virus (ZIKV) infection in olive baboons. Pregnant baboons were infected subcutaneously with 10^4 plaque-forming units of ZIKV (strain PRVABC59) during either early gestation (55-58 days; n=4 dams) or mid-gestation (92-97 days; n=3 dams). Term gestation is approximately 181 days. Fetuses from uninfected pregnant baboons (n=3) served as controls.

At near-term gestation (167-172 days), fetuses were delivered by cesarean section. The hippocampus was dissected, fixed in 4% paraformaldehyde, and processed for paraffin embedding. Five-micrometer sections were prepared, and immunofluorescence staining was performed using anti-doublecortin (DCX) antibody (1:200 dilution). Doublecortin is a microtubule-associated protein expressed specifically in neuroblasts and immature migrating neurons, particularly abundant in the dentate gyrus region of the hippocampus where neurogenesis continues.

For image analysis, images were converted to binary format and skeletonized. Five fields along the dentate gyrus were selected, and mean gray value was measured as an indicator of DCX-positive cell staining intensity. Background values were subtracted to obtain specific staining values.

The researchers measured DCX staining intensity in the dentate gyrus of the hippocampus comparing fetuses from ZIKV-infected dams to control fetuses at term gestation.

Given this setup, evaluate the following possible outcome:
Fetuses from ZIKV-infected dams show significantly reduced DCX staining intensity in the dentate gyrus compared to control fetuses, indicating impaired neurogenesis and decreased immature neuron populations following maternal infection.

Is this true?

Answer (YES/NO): NO